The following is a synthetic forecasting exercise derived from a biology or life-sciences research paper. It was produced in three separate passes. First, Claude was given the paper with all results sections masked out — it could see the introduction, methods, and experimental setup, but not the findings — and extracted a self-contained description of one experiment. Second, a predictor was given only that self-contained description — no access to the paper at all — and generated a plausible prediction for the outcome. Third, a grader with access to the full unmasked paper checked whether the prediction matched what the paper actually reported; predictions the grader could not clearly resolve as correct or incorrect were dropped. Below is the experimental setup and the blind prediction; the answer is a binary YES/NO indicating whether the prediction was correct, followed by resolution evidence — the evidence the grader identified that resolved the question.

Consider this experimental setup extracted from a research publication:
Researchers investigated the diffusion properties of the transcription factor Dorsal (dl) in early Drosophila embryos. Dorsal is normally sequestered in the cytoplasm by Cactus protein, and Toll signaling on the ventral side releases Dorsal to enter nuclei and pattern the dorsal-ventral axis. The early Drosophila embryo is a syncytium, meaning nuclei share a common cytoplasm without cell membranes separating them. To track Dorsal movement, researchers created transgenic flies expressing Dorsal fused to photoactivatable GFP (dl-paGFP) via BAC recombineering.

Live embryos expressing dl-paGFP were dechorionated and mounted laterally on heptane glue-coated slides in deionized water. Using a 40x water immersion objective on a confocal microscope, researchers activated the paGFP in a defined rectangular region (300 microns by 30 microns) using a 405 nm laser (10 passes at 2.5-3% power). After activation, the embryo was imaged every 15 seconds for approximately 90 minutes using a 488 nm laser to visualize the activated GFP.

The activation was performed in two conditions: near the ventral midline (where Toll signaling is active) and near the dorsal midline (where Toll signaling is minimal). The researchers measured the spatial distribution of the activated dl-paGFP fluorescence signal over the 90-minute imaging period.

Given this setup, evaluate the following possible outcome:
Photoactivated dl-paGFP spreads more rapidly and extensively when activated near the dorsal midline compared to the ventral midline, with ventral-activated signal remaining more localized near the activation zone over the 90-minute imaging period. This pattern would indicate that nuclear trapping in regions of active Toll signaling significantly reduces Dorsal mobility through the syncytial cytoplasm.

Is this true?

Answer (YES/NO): NO